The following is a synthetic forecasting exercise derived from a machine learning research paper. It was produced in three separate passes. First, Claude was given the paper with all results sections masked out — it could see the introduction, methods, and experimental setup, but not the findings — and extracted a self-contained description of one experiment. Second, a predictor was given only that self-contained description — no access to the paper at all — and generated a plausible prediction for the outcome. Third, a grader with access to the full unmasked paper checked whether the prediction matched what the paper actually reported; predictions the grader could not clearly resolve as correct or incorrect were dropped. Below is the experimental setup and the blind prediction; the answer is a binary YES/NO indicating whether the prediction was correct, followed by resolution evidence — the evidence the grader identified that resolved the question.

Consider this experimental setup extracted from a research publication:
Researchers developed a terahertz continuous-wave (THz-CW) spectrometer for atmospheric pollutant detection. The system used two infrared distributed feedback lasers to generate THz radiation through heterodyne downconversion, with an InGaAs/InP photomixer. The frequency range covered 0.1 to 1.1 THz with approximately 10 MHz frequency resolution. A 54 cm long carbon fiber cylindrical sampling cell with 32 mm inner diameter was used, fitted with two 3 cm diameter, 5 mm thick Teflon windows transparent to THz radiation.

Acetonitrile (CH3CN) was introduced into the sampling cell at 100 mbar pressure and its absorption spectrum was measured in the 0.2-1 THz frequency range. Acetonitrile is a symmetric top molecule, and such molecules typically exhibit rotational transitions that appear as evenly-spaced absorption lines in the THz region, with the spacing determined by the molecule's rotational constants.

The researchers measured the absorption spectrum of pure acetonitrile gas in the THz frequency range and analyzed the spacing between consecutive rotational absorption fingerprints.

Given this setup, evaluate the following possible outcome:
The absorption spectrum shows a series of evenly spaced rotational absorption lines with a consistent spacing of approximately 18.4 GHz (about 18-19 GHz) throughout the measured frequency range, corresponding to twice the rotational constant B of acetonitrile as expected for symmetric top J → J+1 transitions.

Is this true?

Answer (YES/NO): YES